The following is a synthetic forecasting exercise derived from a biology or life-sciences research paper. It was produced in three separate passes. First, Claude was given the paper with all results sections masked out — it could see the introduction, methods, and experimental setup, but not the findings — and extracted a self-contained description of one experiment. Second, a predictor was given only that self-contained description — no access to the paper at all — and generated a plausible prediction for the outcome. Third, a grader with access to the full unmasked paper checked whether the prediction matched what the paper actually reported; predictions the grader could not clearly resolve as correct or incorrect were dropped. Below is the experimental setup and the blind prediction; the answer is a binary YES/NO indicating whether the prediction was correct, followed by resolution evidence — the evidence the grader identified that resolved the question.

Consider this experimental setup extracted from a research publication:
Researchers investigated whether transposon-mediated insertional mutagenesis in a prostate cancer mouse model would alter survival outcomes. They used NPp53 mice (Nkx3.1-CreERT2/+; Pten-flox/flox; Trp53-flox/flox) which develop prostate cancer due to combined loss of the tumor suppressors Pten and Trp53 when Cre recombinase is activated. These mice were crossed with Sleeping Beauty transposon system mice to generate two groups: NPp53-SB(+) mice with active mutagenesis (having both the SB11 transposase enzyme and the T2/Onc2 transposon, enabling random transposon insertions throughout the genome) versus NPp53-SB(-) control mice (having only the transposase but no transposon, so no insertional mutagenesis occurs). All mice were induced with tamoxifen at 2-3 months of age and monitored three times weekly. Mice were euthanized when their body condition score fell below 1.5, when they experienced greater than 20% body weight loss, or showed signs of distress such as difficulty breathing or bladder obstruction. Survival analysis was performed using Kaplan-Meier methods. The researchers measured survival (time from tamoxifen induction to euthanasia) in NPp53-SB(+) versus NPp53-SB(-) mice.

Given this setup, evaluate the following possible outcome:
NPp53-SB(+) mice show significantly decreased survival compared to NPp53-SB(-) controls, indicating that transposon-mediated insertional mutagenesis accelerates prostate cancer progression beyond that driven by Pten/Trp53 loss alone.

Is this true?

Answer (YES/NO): YES